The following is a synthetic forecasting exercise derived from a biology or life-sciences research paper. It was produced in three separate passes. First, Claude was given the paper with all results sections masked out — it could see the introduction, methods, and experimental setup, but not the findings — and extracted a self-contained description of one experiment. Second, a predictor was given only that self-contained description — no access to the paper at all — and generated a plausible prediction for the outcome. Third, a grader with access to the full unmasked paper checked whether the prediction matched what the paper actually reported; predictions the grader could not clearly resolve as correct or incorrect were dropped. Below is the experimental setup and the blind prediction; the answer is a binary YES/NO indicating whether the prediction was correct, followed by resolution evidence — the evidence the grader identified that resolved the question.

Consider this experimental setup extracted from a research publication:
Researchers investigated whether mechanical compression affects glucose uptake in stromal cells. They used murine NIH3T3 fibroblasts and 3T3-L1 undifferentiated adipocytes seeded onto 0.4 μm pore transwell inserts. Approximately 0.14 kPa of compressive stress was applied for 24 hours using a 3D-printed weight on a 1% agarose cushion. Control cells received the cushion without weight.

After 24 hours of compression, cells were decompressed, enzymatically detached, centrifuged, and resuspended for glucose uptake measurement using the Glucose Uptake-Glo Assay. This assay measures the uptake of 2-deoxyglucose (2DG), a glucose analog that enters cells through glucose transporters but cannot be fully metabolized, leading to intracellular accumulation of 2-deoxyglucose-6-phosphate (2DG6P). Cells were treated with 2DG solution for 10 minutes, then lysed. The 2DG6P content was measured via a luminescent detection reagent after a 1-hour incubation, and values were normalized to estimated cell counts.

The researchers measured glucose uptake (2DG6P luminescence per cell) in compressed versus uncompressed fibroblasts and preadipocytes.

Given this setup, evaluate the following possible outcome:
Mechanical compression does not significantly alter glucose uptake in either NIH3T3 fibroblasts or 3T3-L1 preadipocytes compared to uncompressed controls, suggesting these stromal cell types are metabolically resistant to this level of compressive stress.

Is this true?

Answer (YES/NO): NO